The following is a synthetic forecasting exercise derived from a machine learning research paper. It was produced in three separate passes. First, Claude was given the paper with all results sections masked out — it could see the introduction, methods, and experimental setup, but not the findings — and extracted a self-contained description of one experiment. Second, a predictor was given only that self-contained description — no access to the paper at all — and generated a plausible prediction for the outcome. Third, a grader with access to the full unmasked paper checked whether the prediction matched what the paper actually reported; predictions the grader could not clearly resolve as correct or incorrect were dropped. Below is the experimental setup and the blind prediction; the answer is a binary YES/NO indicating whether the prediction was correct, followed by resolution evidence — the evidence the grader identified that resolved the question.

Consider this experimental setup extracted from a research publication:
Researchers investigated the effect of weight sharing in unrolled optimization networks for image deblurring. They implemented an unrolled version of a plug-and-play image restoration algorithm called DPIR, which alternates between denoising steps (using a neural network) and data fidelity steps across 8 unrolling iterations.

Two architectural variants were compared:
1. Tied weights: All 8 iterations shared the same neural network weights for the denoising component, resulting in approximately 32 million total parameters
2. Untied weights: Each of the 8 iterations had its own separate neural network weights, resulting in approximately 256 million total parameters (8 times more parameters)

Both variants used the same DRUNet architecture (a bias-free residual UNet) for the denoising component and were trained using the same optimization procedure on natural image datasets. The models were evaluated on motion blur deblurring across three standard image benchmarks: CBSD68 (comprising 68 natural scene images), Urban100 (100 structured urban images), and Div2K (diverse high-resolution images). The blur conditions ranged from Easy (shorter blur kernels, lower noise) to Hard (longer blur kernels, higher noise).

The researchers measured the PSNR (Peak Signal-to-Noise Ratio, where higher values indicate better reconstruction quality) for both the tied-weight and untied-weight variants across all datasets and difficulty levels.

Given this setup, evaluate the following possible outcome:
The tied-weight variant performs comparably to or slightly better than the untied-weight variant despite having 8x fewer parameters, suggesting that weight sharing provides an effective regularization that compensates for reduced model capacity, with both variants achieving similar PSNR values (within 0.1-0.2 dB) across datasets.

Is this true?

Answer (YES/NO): NO